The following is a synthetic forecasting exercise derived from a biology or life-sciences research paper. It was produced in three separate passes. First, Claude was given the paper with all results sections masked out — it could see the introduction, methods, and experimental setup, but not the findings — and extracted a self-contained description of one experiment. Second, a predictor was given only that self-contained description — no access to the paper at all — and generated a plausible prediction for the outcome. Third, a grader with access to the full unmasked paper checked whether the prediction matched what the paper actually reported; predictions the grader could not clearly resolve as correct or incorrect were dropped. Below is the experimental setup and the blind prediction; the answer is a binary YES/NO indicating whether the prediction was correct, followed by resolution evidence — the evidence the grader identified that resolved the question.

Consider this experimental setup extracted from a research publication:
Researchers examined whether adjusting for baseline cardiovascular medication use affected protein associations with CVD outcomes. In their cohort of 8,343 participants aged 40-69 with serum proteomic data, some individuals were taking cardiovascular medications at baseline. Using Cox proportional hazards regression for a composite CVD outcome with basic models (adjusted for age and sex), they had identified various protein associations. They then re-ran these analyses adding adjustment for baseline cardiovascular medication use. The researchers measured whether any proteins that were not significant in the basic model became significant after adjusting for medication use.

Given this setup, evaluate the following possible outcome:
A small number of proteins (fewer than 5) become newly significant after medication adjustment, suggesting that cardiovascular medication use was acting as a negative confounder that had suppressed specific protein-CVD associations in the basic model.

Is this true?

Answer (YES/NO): YES